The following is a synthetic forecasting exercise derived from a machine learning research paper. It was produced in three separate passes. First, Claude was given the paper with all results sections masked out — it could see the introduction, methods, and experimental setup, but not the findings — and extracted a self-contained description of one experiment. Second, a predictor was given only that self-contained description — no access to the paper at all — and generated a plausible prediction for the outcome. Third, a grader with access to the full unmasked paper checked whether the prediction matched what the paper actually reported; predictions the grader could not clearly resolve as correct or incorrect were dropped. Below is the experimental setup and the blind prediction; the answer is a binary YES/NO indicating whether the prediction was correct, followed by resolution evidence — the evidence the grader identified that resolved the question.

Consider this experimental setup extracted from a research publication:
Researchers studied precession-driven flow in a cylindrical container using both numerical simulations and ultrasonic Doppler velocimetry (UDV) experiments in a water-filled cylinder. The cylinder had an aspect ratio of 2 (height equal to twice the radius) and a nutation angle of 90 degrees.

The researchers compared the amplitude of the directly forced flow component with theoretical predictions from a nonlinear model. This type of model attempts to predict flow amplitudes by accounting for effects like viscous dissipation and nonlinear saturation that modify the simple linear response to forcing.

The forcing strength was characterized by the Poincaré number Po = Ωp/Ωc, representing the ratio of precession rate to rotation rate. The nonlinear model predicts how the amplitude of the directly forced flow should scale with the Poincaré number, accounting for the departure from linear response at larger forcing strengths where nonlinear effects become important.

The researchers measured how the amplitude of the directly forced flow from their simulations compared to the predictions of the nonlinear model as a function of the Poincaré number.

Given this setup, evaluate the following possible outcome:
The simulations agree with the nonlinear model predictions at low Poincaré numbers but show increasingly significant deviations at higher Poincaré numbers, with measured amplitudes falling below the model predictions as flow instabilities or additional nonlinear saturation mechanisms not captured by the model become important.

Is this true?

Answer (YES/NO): YES